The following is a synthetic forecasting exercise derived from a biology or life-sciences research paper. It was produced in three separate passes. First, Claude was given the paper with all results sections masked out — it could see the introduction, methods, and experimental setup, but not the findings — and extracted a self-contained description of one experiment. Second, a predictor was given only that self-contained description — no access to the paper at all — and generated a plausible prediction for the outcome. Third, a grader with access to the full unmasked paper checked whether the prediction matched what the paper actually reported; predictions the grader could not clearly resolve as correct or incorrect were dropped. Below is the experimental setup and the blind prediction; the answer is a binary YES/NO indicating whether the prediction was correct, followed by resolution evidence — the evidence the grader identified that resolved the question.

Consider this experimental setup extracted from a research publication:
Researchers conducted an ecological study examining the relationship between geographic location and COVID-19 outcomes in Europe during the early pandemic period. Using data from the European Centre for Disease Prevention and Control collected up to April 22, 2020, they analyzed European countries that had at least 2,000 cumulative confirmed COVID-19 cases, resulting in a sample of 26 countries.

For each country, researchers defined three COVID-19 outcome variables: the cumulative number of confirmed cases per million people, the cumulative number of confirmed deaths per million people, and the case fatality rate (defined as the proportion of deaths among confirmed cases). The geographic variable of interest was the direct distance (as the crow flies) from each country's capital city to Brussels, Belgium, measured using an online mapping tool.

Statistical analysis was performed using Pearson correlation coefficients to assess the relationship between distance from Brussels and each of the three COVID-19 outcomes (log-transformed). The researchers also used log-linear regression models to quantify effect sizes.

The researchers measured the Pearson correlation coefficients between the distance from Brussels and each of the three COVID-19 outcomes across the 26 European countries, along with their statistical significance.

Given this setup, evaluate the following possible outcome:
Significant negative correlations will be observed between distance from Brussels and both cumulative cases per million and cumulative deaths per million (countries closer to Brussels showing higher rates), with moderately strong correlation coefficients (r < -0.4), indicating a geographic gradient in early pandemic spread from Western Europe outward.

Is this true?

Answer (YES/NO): YES